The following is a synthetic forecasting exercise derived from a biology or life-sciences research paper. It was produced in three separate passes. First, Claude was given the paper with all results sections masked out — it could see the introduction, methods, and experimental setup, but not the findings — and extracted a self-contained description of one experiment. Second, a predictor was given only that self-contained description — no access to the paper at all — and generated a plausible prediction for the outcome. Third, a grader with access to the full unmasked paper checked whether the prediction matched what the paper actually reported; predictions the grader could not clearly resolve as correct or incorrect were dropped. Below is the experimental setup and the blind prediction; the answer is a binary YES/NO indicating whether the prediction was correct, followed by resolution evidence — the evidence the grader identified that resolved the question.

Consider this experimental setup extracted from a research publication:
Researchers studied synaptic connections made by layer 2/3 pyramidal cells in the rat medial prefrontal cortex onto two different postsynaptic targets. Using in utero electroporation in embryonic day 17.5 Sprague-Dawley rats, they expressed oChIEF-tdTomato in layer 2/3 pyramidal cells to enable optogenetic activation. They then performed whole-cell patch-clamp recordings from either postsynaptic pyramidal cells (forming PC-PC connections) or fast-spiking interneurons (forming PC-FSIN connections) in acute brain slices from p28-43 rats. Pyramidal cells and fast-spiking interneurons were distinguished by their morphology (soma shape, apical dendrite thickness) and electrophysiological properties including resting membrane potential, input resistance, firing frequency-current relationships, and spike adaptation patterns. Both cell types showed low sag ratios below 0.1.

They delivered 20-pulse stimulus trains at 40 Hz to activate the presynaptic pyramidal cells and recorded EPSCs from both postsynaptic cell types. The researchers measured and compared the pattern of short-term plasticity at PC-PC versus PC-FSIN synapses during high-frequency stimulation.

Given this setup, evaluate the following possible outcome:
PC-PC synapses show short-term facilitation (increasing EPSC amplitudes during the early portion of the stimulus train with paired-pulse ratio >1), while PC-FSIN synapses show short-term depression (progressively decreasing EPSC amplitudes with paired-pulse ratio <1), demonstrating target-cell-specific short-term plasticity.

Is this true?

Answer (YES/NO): NO